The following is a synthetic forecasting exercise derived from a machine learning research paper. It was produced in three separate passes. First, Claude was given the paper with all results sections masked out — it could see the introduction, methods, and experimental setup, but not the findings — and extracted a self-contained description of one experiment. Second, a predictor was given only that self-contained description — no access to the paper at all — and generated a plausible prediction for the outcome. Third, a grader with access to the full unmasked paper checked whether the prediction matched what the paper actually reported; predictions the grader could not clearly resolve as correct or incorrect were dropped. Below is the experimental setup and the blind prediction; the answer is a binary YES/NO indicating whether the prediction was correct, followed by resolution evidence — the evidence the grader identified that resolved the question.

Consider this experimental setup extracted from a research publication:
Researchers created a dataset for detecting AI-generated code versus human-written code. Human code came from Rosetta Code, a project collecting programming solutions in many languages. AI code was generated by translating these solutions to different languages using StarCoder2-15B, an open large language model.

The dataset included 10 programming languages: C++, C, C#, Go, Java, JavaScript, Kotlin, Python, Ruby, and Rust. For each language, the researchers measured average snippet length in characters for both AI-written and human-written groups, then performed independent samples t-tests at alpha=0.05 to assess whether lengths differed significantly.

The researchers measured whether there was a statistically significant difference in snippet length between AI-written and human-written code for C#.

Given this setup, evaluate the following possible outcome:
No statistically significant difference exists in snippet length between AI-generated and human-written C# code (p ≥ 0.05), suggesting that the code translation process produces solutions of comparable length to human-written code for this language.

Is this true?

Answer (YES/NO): YES